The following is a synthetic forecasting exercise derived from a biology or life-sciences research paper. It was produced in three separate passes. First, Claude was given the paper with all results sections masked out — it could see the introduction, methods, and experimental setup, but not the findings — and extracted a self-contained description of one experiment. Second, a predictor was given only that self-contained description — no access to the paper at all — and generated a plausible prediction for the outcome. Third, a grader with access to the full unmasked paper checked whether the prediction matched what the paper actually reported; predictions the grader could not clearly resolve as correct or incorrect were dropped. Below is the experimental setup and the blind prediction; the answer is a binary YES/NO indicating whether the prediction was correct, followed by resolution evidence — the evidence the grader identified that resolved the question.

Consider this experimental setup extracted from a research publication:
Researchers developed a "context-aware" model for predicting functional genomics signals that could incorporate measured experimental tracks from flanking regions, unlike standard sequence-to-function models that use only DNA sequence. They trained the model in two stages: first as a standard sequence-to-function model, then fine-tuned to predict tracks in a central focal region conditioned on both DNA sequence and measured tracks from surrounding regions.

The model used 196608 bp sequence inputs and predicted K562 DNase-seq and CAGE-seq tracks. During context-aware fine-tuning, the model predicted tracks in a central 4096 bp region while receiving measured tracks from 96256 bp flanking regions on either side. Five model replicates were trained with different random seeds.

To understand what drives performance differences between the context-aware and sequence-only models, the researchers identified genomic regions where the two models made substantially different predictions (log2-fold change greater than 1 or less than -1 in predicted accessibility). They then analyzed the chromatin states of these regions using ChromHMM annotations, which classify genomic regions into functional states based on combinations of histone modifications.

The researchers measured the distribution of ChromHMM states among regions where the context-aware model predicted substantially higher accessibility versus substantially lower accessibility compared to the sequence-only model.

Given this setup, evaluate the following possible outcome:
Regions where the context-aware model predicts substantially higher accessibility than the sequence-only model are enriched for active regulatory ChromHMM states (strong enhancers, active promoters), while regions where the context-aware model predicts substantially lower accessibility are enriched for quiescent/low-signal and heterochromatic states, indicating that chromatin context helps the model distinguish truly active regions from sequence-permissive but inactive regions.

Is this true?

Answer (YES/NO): NO